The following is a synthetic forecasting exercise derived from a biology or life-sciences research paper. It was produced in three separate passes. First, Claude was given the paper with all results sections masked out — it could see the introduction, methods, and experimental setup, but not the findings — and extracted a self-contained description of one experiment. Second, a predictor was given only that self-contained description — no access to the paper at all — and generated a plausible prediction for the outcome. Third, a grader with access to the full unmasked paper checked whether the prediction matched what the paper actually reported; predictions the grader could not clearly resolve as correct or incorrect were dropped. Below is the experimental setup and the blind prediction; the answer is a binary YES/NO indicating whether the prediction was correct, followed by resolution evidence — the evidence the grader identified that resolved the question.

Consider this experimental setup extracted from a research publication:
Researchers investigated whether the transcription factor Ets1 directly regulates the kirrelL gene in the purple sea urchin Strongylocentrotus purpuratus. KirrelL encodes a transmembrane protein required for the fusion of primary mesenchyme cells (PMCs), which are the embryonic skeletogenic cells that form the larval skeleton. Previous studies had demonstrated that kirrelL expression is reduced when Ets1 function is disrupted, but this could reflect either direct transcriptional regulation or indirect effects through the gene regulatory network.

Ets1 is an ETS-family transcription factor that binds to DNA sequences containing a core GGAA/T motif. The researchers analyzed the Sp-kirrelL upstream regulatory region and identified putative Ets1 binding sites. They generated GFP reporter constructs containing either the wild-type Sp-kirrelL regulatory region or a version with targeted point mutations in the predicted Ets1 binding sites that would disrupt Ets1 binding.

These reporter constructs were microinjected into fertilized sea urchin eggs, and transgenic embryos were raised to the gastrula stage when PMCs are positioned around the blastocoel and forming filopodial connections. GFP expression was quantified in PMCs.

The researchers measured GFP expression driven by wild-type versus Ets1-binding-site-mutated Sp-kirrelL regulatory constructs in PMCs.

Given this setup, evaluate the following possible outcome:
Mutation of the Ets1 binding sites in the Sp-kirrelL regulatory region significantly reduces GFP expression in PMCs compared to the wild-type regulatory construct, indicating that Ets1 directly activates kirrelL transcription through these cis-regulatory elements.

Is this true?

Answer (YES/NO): YES